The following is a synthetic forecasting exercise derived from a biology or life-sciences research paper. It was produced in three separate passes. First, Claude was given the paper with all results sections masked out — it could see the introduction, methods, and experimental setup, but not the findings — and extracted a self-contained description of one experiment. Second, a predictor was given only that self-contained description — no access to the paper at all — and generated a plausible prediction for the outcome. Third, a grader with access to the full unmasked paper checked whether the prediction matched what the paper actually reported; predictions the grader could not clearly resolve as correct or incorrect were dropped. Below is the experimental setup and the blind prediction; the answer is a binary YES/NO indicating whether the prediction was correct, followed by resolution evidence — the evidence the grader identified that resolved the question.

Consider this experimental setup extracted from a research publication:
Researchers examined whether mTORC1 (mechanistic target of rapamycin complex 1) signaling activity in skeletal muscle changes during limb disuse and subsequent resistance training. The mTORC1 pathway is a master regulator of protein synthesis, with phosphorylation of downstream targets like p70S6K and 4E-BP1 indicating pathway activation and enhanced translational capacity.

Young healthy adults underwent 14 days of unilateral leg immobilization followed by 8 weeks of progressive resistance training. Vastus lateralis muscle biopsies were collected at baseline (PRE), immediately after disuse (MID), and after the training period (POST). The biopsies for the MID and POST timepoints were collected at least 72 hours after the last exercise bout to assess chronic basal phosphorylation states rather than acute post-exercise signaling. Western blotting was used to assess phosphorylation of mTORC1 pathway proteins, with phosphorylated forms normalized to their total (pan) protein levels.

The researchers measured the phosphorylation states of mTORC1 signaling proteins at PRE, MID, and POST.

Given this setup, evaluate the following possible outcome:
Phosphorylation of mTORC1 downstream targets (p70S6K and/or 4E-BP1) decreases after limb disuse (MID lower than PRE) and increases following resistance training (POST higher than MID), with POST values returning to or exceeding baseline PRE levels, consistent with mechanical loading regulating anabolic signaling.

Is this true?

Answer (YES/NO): NO